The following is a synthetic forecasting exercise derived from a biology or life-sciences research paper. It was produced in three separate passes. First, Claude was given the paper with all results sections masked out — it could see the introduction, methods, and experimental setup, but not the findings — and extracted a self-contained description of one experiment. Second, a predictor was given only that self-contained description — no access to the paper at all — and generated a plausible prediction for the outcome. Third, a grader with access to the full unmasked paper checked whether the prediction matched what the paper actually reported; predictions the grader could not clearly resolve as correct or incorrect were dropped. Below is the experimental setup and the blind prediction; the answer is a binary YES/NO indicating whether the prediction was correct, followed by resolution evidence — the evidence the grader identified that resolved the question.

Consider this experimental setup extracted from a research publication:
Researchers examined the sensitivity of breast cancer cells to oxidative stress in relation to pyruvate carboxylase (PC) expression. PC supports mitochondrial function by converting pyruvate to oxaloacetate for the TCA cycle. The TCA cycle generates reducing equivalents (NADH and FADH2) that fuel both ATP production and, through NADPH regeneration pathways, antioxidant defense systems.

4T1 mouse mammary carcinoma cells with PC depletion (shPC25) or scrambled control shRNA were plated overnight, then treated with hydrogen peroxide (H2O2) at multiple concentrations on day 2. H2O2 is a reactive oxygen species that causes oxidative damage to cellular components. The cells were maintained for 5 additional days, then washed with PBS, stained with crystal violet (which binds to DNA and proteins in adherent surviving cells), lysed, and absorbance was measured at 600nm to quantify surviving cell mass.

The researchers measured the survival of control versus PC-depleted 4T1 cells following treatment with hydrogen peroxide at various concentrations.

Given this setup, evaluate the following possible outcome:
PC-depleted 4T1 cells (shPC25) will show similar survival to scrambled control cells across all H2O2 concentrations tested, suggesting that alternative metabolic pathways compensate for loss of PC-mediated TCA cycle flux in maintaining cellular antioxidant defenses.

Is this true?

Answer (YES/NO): NO